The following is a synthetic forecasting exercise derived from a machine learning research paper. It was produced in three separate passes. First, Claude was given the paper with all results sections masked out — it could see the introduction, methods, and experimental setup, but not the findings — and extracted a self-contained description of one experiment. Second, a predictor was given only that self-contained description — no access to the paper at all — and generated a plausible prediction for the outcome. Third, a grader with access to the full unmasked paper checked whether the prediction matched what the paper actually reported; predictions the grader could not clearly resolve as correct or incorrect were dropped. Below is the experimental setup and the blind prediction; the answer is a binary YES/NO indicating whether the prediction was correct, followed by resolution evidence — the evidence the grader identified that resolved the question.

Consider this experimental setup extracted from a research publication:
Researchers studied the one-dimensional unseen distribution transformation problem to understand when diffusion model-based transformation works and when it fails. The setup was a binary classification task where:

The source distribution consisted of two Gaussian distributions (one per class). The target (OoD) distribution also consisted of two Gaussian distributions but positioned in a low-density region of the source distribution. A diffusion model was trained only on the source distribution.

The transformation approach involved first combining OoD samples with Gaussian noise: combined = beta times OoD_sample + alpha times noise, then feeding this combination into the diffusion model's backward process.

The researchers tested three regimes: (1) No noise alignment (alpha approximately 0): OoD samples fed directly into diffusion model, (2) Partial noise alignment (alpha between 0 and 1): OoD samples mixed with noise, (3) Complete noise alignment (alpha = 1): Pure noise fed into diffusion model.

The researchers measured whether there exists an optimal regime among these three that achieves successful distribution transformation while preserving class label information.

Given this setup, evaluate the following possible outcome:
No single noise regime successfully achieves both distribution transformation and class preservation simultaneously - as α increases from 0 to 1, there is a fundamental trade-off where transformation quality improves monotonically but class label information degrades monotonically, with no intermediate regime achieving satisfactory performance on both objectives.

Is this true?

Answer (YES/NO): NO